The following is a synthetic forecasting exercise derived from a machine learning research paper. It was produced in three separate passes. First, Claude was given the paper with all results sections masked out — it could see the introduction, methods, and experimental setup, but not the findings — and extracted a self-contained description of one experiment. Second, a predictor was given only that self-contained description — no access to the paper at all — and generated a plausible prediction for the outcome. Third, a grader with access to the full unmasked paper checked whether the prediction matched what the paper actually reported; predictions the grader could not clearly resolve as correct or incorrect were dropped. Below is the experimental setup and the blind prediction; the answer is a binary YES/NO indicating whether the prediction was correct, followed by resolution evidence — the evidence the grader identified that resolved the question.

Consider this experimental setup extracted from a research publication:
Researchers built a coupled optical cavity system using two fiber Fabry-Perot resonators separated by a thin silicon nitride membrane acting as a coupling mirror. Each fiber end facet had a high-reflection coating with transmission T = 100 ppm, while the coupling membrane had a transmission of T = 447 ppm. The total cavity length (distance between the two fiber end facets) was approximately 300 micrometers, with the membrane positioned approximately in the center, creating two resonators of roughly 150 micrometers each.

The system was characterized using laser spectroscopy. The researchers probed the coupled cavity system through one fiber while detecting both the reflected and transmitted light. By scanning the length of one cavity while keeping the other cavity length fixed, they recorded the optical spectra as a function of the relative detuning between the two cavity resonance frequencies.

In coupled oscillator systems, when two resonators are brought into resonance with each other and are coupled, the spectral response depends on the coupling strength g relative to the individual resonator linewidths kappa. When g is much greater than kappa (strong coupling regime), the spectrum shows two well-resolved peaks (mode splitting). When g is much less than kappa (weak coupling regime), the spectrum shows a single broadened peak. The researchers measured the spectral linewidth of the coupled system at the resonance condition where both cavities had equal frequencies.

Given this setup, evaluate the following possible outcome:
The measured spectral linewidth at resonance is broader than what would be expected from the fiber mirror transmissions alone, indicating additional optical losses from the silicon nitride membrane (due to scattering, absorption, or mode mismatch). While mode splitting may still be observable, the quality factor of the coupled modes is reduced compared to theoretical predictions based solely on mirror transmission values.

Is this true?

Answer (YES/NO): YES